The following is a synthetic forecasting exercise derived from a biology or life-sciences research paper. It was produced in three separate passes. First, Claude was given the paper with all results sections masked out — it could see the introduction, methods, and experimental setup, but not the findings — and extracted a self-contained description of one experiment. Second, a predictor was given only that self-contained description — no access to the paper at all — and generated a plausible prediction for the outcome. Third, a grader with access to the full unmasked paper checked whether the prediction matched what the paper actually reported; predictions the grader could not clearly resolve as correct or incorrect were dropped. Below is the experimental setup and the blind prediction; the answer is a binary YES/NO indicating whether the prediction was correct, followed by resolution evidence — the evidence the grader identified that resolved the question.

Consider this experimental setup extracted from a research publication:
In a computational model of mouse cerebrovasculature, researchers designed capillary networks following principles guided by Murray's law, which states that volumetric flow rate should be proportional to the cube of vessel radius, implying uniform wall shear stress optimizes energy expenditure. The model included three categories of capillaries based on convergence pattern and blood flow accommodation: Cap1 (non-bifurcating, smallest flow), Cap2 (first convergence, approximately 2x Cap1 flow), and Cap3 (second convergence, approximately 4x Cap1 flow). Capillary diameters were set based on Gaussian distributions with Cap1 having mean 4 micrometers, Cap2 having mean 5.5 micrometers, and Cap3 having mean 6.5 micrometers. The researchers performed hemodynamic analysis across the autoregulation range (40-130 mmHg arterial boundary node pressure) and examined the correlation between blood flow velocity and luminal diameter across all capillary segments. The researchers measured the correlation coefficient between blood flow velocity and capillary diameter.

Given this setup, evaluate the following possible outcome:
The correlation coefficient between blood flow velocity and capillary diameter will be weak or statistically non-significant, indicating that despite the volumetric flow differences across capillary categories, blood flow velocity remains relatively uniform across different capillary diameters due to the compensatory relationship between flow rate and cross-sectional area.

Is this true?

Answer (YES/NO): YES